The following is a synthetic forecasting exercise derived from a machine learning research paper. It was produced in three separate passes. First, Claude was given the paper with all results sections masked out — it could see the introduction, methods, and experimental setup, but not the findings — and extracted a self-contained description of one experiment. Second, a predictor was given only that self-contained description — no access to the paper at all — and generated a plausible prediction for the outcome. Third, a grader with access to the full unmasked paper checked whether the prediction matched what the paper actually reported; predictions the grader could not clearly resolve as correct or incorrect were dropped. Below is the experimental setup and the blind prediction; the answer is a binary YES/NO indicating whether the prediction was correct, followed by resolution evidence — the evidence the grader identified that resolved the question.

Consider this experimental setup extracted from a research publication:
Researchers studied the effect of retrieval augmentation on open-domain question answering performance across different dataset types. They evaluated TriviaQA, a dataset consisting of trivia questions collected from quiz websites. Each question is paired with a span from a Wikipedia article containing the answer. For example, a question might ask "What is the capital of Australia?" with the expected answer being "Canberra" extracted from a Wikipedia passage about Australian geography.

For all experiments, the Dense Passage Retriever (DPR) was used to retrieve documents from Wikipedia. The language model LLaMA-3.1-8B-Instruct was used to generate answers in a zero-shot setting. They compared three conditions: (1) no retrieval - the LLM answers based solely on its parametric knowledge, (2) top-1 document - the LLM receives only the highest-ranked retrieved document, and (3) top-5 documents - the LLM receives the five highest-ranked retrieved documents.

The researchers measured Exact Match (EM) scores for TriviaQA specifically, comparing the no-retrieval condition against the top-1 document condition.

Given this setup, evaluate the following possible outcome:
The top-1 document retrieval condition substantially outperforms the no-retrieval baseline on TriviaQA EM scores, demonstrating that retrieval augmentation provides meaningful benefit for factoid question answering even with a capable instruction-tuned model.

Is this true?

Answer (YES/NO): NO